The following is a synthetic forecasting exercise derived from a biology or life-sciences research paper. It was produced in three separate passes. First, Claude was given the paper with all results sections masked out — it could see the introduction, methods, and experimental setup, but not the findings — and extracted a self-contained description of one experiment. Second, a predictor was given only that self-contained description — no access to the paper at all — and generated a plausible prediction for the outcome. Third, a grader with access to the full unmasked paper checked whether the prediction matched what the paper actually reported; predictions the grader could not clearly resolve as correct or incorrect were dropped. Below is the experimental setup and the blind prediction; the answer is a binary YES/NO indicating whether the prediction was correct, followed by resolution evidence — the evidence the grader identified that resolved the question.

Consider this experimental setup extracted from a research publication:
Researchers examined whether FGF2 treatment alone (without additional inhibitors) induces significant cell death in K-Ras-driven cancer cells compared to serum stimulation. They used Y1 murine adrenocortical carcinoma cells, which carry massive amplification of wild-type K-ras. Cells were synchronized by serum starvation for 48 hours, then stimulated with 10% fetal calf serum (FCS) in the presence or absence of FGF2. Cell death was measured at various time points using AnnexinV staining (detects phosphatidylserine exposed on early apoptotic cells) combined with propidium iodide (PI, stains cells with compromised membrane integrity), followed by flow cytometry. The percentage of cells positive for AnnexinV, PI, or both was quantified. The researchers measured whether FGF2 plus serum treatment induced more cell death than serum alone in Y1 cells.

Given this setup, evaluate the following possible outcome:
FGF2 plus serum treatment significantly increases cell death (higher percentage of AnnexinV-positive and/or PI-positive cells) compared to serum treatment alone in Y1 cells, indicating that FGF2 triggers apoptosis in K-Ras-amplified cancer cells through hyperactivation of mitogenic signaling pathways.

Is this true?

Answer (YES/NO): NO